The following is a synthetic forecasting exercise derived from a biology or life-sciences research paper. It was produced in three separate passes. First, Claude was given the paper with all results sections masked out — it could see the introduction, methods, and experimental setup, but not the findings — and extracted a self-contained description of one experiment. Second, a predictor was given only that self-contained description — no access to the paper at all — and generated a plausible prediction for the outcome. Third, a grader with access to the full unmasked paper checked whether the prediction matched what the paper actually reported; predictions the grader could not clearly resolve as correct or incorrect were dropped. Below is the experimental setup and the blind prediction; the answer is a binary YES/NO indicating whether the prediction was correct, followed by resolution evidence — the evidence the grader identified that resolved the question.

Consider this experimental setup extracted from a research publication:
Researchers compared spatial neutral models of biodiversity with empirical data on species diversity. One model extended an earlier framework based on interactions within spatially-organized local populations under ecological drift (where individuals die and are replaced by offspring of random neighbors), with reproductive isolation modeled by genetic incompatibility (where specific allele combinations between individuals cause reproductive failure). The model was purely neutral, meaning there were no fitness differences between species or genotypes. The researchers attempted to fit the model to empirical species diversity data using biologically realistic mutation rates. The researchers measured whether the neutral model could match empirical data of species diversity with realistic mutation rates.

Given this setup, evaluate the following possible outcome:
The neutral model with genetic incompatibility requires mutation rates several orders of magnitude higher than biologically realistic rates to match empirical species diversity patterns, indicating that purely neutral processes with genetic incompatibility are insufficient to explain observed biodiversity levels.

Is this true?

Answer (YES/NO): NO